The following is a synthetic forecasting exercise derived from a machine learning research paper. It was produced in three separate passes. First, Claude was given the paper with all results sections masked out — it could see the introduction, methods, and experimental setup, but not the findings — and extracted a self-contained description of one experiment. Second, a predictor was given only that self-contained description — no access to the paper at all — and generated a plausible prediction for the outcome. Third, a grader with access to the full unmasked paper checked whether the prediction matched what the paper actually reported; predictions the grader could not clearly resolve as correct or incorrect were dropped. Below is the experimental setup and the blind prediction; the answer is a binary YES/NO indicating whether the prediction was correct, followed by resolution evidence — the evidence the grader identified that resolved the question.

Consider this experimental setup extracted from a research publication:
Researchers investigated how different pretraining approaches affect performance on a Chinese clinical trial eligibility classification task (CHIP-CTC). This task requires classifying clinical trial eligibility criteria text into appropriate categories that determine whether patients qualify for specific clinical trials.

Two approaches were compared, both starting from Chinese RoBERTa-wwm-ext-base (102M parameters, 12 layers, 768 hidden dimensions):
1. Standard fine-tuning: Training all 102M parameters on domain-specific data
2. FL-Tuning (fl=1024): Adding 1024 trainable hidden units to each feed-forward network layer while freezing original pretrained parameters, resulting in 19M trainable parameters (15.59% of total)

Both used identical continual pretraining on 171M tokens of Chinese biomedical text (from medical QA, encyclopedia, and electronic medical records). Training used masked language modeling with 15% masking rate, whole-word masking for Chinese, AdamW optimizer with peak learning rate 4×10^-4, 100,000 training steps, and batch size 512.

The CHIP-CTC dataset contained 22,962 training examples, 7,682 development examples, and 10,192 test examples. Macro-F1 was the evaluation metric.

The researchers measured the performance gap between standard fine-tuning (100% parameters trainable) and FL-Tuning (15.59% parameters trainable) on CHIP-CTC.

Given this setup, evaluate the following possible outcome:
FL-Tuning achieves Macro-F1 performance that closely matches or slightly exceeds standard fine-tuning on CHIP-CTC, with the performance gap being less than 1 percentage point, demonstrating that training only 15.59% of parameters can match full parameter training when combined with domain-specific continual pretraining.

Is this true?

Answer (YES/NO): NO